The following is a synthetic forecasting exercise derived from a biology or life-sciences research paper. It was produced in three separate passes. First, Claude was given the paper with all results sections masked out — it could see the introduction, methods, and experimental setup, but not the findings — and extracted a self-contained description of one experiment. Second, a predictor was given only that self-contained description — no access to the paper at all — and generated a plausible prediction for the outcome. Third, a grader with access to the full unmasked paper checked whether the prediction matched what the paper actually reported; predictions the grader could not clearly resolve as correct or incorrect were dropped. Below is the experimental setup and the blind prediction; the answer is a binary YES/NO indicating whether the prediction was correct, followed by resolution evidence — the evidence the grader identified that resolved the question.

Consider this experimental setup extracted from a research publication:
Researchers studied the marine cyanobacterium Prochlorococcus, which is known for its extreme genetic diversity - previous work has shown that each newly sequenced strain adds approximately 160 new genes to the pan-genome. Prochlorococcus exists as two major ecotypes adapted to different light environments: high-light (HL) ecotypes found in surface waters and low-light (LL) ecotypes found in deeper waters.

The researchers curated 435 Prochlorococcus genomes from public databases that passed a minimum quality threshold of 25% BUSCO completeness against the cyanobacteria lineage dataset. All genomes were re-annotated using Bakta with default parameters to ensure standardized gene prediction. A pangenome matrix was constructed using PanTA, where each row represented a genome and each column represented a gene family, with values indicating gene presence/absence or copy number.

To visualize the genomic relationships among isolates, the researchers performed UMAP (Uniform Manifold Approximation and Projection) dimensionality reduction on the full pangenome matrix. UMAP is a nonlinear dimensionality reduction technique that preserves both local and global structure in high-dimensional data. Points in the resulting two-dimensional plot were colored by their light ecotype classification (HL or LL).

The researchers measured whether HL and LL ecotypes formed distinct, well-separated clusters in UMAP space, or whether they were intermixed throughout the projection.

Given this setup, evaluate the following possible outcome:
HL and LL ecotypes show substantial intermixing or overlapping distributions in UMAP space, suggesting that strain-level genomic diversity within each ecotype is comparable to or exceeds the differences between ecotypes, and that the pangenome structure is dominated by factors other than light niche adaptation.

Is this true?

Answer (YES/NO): NO